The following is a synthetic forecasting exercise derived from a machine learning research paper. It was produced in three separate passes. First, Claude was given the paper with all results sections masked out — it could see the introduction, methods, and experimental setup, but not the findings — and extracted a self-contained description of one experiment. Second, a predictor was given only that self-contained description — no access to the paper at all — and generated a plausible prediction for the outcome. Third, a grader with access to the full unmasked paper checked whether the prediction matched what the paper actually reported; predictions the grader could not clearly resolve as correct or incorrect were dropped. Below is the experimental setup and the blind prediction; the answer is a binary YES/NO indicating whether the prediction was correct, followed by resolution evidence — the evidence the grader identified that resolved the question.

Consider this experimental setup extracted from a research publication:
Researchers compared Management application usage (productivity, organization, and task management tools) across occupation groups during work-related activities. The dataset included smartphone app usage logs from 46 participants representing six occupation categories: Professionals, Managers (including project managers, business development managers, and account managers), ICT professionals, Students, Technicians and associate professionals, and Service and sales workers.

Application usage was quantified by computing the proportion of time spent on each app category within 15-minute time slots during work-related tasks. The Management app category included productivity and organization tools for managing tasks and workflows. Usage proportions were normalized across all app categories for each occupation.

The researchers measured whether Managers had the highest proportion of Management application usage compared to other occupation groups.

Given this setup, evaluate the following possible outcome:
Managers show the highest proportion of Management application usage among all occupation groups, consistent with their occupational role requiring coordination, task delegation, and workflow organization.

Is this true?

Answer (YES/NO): NO